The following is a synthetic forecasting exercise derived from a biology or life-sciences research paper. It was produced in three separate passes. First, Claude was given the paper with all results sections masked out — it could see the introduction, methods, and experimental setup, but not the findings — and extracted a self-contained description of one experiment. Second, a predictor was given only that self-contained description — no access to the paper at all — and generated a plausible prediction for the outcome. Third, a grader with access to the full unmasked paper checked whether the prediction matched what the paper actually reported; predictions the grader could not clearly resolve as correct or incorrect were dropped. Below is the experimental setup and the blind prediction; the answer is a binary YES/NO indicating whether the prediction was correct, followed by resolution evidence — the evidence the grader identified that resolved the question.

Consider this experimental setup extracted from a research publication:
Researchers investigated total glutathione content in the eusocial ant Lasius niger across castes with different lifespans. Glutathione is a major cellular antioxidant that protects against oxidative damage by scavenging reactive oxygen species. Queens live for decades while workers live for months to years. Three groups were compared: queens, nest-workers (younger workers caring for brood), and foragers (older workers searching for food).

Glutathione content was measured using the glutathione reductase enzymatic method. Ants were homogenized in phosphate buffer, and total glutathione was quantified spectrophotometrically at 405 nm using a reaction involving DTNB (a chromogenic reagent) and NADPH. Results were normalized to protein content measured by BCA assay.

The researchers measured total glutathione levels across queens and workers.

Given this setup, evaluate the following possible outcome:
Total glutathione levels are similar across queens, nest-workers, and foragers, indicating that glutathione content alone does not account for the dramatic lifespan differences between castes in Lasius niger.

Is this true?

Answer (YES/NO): YES